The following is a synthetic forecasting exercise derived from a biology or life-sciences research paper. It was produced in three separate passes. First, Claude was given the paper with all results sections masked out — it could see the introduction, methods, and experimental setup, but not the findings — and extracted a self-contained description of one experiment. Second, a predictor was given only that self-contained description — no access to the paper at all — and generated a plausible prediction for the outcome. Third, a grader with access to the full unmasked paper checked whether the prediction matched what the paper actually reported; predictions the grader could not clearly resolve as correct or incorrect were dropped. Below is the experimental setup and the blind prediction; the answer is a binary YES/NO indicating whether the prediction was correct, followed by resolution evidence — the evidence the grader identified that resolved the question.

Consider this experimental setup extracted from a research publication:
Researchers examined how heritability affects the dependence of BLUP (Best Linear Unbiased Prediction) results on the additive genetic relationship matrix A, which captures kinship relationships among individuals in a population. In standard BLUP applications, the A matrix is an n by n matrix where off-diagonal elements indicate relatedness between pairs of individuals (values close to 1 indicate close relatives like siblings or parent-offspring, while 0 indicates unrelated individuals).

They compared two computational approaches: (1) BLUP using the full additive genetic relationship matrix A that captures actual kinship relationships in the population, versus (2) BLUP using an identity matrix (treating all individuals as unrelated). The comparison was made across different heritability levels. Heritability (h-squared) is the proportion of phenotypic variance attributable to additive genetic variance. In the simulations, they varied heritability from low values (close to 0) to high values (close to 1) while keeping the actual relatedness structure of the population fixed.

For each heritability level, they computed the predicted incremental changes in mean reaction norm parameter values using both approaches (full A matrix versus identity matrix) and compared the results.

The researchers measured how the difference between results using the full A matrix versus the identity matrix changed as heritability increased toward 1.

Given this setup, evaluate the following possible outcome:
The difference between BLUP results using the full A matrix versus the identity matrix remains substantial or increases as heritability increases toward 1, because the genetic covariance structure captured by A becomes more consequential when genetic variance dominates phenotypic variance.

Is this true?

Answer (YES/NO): NO